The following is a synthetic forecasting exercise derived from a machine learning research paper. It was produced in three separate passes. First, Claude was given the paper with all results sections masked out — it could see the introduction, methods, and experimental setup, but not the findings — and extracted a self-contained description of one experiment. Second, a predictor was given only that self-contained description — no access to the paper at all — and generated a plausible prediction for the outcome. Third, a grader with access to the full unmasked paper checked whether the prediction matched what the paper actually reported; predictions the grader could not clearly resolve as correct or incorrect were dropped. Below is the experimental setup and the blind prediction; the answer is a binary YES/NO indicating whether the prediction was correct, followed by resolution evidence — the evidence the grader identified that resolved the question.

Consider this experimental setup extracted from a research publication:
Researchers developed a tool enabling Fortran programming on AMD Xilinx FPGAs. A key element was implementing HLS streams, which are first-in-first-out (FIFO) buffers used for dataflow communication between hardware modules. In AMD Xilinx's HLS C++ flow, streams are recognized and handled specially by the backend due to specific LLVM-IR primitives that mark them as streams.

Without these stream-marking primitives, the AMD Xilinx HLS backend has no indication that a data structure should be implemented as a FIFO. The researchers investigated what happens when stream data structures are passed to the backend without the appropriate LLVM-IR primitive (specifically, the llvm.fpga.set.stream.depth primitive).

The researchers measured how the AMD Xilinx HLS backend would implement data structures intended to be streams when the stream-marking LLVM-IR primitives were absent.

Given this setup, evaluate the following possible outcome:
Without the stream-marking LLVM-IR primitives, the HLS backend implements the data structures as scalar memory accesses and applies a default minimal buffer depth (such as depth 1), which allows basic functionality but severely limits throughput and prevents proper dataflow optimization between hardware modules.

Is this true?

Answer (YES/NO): NO